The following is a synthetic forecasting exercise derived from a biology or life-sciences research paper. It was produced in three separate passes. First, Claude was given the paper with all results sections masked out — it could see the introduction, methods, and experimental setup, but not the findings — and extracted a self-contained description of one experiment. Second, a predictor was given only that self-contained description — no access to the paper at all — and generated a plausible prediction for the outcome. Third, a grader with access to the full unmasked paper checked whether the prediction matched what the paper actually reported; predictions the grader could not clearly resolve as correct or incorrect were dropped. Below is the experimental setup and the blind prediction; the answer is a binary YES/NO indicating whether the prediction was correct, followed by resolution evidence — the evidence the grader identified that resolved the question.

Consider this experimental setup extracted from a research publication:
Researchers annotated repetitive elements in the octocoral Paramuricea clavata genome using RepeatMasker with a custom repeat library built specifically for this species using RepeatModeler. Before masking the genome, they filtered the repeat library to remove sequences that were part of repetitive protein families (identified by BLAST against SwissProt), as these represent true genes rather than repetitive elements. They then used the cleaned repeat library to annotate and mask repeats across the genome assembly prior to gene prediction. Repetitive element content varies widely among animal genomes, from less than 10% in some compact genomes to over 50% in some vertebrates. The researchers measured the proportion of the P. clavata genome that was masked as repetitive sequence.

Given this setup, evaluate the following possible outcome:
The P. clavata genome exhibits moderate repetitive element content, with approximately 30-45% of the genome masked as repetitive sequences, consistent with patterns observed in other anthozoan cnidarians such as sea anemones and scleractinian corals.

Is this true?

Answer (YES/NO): NO